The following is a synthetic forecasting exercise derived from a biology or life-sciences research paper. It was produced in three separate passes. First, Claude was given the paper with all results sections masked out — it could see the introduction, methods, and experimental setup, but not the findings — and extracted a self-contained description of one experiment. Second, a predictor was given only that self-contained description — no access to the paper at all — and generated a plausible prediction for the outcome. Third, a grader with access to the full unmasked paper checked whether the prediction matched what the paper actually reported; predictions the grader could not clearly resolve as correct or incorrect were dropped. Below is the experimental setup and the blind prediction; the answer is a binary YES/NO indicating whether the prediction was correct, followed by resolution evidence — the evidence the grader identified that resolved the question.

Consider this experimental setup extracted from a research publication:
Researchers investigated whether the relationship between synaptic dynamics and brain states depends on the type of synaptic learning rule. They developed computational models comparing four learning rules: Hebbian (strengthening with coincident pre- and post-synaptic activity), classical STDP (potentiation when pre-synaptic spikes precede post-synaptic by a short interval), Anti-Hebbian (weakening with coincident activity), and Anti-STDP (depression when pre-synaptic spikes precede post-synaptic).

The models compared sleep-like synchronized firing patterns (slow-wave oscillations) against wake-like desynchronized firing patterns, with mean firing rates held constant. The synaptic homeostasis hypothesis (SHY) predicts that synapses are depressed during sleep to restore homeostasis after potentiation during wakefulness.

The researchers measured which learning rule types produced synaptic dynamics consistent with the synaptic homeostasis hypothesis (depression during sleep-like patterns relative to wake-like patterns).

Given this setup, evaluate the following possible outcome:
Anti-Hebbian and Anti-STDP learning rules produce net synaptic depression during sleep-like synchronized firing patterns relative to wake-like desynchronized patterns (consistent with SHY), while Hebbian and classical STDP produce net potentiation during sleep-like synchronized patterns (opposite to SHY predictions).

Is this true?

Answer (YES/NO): YES